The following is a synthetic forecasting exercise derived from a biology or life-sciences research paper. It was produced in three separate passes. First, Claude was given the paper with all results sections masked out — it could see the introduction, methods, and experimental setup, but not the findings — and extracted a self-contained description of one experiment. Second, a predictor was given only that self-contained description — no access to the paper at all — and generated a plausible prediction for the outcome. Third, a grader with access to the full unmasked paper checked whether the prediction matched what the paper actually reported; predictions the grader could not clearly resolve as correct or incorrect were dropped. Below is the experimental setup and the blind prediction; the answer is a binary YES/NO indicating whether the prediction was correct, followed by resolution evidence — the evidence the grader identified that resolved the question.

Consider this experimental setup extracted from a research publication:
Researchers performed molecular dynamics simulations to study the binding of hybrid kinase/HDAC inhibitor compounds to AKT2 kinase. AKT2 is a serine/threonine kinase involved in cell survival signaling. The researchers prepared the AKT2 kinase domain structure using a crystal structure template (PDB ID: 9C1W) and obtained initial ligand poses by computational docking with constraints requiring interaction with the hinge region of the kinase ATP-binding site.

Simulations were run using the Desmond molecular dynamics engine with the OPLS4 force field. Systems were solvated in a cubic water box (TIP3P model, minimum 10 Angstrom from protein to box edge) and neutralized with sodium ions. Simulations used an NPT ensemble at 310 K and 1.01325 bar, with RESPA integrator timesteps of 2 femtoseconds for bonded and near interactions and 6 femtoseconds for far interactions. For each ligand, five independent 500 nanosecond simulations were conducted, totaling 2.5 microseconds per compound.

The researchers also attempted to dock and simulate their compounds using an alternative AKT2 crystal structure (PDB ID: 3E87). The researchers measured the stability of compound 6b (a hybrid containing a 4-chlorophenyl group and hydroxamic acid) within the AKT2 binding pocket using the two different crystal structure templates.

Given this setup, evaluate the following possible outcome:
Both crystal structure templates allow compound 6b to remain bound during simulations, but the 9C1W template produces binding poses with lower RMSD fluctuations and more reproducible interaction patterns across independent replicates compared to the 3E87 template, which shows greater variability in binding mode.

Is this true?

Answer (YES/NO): NO